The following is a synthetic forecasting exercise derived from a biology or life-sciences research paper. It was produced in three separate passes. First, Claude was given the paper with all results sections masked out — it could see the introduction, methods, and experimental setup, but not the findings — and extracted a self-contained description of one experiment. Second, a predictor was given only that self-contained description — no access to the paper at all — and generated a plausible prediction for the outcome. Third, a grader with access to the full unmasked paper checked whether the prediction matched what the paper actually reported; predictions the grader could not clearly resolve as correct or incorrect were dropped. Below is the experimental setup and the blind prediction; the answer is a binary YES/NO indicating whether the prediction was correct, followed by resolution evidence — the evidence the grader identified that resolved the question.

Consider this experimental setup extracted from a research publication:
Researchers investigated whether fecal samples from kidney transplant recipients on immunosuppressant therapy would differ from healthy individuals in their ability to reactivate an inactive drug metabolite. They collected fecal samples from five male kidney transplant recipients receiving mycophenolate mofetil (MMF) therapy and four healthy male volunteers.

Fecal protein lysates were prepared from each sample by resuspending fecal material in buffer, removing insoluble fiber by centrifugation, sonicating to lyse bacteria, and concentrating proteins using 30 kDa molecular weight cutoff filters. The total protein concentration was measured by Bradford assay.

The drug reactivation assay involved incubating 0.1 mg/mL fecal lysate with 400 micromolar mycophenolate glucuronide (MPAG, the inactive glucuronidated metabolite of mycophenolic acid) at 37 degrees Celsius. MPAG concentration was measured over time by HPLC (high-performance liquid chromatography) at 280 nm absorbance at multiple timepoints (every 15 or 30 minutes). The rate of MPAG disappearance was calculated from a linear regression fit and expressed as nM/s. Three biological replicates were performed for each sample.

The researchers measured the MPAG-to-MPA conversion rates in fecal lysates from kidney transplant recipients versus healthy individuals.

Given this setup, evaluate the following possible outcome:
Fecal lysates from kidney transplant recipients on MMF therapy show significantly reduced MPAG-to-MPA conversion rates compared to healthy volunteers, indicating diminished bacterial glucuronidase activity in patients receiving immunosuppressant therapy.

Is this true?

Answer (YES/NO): NO